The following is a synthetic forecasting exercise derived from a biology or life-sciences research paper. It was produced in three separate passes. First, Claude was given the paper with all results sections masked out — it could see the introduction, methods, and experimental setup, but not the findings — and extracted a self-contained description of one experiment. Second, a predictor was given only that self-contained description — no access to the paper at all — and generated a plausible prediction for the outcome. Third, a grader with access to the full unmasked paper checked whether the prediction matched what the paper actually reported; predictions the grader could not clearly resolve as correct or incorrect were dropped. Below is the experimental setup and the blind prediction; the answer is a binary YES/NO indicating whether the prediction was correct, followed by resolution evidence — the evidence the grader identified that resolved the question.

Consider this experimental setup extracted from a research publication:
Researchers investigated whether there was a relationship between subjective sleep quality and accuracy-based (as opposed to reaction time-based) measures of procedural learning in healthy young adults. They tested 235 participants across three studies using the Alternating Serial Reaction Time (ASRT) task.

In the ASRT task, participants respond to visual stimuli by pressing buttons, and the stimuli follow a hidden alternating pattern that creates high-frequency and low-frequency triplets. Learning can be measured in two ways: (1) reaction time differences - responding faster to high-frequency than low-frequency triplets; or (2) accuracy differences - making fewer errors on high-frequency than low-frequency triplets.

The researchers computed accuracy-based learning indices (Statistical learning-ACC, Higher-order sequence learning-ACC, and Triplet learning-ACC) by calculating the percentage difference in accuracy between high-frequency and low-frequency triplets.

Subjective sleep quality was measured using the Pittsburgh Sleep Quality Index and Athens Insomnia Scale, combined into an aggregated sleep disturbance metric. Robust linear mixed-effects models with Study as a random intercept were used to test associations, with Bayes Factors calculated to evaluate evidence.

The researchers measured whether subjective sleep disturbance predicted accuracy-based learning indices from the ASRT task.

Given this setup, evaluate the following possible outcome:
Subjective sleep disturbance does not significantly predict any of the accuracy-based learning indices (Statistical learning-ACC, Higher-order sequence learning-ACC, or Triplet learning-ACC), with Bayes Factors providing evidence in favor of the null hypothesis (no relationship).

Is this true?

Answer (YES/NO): YES